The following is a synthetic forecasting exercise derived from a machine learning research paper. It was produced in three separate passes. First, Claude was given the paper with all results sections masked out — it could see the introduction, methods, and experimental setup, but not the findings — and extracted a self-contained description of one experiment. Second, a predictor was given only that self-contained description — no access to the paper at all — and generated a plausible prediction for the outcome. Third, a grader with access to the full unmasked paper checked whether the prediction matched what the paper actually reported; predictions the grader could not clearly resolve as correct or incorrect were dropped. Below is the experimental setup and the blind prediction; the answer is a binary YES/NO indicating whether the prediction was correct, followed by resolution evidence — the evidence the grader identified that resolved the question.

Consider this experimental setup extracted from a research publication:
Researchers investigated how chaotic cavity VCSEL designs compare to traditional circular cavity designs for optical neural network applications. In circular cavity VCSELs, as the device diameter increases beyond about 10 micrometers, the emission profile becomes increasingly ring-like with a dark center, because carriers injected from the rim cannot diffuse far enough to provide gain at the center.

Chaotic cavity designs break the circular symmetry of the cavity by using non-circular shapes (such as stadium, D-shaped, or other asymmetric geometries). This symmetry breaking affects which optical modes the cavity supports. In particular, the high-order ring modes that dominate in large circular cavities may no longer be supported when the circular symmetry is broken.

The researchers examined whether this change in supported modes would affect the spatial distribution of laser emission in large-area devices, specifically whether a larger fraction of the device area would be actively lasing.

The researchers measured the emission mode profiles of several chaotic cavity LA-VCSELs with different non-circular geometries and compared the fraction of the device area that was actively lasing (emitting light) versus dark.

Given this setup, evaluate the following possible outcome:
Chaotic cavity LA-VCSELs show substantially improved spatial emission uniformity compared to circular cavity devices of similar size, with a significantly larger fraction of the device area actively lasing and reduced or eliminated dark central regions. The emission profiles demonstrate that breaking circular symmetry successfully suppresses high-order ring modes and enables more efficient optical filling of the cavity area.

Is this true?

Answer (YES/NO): YES